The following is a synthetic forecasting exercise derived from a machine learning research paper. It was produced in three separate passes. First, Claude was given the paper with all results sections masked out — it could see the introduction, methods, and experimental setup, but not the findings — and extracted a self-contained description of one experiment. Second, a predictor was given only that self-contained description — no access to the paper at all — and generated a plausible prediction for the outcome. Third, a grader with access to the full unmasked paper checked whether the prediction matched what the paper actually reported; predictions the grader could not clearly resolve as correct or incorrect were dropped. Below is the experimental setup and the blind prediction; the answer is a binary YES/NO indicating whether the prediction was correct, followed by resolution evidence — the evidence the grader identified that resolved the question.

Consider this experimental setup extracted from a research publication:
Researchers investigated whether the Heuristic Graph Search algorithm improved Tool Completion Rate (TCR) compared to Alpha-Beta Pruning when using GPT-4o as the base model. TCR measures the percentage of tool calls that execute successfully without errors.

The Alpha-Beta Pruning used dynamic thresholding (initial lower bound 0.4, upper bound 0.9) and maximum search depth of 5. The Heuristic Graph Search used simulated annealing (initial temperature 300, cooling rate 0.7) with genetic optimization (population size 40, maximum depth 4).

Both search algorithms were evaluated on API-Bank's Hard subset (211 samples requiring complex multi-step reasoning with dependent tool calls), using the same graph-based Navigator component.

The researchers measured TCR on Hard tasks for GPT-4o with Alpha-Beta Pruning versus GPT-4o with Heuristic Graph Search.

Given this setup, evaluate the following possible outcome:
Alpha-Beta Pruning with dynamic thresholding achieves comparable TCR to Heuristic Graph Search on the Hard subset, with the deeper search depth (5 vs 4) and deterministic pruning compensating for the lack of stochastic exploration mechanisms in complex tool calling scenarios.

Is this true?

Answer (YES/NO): YES